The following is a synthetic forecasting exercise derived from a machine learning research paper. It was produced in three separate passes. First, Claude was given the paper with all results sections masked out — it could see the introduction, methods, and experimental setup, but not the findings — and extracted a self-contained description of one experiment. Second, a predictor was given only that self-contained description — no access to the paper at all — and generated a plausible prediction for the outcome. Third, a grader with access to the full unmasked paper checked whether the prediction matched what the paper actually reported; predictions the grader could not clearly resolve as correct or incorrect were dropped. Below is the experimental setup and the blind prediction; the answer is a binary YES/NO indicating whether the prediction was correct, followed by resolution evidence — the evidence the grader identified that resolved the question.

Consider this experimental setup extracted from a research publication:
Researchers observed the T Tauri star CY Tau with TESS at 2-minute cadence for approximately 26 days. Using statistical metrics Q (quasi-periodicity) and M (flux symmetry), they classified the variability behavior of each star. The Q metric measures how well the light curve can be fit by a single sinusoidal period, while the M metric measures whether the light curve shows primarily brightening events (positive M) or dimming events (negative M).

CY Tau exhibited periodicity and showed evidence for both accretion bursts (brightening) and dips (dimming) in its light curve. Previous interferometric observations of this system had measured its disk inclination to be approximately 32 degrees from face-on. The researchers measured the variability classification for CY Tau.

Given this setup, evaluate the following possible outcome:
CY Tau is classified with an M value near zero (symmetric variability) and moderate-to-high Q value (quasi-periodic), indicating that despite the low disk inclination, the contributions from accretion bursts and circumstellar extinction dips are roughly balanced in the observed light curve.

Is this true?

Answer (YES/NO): NO